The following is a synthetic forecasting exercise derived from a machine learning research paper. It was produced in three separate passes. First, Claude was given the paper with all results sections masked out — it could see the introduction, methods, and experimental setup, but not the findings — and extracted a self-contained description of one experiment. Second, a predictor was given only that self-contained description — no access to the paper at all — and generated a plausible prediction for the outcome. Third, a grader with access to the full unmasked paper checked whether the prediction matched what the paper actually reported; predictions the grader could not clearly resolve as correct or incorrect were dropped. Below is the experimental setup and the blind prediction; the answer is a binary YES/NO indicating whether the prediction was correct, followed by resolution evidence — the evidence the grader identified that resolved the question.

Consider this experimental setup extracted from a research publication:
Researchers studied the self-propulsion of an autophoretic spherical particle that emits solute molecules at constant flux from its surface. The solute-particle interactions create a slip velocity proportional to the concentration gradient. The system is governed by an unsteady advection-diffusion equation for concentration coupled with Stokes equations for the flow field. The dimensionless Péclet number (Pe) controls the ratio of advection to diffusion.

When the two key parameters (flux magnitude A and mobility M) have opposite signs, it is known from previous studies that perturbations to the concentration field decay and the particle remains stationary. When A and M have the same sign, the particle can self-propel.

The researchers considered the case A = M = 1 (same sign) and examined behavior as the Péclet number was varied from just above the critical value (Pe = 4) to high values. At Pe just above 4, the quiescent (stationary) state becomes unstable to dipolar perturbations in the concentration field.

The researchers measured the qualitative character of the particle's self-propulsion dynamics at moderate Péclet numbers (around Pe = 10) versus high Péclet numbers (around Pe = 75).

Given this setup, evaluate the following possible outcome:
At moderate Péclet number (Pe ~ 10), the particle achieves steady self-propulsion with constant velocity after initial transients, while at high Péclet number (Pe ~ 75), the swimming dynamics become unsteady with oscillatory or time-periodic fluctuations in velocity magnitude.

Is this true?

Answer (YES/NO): NO